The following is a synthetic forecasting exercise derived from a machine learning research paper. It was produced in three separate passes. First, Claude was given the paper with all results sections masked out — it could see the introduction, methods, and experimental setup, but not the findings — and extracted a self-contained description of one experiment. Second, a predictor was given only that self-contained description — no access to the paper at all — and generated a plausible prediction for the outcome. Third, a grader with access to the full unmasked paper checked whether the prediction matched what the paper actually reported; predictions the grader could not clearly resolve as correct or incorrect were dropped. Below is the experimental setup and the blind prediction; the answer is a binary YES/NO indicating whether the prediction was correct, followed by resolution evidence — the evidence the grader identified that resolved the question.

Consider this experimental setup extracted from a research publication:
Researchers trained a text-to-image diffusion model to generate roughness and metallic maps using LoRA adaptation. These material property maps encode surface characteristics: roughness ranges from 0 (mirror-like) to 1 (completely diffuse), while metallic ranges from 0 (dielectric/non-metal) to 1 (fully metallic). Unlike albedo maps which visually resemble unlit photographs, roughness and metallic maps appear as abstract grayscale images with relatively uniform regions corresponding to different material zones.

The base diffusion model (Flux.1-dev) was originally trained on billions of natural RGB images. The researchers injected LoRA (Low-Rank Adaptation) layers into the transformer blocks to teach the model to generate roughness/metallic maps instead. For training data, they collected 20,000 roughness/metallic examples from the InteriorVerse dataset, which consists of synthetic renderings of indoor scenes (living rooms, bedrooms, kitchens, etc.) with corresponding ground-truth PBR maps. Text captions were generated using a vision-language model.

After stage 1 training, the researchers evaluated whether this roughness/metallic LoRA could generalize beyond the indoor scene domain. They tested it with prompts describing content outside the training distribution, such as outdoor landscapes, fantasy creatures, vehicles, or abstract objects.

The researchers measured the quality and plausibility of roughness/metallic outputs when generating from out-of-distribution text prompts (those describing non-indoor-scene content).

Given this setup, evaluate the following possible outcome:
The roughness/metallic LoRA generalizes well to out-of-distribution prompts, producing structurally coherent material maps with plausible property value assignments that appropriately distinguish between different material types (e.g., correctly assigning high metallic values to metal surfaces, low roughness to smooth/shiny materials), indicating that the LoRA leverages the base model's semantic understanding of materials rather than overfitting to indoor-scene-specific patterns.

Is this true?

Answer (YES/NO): NO